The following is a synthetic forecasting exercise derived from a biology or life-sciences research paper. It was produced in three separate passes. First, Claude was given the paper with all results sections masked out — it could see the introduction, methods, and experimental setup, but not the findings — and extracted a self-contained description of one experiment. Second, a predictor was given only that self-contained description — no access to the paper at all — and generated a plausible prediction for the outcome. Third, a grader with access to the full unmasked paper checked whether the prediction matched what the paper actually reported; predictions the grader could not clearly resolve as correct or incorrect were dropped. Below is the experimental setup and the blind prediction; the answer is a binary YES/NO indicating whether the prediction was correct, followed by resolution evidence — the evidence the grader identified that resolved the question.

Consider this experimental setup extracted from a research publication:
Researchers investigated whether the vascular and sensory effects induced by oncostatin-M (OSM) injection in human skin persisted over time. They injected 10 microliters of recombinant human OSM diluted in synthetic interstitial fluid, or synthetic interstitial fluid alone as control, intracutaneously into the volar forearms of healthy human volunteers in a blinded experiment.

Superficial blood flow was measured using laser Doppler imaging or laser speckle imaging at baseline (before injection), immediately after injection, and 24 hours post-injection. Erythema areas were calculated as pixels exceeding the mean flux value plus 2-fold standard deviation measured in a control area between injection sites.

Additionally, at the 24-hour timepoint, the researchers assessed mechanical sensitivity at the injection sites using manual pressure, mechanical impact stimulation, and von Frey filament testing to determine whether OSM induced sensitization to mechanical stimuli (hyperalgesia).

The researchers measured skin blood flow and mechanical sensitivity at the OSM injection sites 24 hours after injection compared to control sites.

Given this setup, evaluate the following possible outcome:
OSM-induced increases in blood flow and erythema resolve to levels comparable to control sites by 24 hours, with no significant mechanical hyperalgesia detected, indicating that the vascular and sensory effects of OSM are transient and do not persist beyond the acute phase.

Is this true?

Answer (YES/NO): NO